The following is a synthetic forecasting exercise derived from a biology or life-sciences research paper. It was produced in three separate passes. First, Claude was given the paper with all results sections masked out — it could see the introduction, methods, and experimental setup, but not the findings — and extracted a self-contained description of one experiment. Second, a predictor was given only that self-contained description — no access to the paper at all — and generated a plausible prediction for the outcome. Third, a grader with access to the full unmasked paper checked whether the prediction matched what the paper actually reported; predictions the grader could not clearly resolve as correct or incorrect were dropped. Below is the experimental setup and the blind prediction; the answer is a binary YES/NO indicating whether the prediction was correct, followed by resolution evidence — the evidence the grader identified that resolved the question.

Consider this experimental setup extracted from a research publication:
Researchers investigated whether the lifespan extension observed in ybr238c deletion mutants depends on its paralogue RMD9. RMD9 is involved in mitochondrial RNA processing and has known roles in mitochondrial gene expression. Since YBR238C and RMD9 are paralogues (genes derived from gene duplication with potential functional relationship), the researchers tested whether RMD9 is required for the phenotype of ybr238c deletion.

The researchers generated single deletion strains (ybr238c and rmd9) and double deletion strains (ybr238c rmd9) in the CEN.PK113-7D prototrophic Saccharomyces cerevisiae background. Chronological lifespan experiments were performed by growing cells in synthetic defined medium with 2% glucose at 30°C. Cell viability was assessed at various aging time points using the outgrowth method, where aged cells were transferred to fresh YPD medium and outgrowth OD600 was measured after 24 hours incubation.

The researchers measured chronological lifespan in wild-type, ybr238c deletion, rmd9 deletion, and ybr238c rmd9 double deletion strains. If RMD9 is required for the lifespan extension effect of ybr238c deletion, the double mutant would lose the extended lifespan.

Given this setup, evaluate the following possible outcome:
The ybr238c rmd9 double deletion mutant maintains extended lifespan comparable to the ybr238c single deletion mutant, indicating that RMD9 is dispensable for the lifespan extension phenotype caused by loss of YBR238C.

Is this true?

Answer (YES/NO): NO